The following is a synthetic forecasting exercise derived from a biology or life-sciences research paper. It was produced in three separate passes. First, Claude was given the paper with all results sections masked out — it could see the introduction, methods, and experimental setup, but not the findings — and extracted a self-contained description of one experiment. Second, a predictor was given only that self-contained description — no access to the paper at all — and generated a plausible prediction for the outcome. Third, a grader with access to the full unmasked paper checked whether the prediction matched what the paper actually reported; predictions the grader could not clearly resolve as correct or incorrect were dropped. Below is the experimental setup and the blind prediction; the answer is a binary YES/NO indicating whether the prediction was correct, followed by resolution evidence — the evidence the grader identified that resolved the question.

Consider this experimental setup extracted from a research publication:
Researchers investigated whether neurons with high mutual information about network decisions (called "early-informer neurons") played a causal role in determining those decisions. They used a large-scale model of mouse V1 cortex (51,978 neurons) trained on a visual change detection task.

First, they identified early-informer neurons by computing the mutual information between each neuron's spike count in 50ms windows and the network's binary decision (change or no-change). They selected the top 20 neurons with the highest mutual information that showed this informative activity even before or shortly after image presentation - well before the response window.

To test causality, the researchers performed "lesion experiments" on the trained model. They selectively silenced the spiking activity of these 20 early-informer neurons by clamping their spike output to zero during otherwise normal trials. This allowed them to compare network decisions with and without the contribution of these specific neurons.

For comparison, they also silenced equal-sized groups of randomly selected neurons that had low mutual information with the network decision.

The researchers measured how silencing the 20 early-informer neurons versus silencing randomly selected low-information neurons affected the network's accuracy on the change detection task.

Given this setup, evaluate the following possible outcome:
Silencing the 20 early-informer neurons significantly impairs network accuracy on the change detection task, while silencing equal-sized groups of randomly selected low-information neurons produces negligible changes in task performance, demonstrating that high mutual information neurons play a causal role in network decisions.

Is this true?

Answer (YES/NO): YES